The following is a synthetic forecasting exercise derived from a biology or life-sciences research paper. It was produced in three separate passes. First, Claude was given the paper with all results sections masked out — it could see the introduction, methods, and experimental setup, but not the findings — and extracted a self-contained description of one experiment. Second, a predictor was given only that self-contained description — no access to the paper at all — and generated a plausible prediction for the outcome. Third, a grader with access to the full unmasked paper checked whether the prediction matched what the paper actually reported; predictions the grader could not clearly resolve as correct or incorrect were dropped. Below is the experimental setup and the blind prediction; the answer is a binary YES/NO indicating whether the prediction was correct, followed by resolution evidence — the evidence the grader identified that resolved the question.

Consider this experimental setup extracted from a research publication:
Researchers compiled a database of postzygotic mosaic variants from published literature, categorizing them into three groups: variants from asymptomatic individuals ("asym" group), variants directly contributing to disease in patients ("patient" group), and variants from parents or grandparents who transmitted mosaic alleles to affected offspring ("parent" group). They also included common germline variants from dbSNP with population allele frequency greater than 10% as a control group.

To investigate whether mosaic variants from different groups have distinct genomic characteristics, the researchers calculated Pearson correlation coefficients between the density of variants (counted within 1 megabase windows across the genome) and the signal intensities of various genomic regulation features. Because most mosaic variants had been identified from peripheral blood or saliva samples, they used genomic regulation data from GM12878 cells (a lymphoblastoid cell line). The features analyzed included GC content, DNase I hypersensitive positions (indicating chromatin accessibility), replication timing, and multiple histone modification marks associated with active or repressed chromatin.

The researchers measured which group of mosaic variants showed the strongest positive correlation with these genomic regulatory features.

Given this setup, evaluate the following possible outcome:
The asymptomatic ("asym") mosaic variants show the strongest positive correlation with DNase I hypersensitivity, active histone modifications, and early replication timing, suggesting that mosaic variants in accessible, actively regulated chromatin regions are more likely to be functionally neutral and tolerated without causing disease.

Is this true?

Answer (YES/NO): NO